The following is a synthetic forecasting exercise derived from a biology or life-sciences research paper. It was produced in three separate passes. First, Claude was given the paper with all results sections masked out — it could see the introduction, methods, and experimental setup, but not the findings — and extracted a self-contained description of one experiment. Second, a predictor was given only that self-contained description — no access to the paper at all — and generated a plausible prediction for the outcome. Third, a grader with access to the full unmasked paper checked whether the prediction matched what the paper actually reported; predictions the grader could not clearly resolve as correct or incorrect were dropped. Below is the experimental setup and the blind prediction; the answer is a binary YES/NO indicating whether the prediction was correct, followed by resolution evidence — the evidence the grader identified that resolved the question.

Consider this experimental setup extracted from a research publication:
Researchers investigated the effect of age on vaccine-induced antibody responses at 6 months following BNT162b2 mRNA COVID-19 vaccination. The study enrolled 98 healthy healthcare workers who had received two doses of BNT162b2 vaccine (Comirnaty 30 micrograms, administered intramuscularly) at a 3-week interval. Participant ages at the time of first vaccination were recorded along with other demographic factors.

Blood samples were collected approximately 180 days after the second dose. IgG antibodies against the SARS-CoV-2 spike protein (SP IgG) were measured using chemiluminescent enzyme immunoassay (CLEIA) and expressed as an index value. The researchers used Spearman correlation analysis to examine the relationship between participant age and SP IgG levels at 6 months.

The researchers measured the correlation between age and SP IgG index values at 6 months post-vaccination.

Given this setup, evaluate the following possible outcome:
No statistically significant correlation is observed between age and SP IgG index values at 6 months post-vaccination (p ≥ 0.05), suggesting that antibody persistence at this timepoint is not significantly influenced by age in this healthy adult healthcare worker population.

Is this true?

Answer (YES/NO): NO